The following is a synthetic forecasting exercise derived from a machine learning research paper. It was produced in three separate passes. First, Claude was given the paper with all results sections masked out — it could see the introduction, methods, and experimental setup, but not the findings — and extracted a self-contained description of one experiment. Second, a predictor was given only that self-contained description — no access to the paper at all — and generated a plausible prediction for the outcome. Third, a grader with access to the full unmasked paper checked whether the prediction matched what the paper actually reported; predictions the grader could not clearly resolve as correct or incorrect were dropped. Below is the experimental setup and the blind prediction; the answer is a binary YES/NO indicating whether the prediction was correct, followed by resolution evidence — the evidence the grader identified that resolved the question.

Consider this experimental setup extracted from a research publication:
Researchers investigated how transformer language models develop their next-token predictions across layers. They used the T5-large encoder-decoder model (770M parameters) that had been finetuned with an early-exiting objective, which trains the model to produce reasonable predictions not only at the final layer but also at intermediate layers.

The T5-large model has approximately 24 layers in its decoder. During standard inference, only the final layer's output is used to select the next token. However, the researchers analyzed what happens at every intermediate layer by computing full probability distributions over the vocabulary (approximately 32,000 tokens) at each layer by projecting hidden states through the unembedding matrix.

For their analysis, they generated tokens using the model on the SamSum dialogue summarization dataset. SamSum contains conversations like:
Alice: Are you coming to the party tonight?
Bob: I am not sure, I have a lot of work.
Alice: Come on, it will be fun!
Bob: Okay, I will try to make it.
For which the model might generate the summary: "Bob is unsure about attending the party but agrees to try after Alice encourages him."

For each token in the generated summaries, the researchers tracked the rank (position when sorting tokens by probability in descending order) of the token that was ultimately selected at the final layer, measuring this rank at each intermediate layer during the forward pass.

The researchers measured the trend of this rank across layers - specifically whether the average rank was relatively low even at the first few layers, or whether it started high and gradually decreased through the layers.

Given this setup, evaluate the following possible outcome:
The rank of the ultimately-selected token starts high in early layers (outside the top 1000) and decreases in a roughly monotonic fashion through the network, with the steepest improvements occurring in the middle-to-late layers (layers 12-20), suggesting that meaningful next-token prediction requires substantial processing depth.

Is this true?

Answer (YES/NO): NO